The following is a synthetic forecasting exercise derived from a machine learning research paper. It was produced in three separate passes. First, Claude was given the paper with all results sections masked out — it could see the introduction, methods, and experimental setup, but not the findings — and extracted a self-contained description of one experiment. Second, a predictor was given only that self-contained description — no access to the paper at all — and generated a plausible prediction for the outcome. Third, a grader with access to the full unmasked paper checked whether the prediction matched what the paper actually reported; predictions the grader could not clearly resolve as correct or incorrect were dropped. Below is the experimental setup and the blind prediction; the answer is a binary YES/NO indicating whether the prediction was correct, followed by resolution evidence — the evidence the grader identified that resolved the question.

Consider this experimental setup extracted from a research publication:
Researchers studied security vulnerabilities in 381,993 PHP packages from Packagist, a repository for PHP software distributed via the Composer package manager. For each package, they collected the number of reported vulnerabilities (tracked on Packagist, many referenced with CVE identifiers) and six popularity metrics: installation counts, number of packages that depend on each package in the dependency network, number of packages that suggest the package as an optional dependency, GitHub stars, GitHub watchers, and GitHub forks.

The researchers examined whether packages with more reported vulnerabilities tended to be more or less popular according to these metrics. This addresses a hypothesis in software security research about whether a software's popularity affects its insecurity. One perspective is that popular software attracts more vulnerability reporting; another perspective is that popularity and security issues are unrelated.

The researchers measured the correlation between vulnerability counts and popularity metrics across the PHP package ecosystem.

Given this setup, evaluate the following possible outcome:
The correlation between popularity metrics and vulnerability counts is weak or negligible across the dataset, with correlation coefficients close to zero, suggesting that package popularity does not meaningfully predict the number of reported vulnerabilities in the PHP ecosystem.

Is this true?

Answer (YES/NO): NO